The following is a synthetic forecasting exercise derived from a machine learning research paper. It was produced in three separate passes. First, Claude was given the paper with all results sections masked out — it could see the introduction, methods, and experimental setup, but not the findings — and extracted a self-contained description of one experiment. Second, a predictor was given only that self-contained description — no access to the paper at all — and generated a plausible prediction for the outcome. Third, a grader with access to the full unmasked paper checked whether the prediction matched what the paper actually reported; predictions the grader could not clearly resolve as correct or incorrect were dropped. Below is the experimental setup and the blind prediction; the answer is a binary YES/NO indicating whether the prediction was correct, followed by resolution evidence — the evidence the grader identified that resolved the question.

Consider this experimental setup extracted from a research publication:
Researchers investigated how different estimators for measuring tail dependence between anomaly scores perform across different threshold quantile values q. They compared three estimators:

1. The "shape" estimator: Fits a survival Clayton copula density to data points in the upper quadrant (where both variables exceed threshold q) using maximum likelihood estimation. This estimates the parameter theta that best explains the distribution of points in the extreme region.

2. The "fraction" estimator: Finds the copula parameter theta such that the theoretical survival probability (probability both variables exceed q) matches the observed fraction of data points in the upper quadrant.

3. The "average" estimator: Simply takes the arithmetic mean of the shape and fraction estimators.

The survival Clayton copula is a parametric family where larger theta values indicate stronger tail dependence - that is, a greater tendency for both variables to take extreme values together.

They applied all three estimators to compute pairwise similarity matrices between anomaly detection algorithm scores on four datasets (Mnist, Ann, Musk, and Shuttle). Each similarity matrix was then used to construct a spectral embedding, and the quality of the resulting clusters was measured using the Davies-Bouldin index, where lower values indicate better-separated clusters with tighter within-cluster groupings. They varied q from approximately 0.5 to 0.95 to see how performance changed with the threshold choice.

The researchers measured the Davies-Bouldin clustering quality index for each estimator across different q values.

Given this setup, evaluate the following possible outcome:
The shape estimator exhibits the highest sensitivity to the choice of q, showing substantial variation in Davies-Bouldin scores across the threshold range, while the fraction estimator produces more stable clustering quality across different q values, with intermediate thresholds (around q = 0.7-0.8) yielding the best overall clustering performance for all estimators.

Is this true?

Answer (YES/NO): NO